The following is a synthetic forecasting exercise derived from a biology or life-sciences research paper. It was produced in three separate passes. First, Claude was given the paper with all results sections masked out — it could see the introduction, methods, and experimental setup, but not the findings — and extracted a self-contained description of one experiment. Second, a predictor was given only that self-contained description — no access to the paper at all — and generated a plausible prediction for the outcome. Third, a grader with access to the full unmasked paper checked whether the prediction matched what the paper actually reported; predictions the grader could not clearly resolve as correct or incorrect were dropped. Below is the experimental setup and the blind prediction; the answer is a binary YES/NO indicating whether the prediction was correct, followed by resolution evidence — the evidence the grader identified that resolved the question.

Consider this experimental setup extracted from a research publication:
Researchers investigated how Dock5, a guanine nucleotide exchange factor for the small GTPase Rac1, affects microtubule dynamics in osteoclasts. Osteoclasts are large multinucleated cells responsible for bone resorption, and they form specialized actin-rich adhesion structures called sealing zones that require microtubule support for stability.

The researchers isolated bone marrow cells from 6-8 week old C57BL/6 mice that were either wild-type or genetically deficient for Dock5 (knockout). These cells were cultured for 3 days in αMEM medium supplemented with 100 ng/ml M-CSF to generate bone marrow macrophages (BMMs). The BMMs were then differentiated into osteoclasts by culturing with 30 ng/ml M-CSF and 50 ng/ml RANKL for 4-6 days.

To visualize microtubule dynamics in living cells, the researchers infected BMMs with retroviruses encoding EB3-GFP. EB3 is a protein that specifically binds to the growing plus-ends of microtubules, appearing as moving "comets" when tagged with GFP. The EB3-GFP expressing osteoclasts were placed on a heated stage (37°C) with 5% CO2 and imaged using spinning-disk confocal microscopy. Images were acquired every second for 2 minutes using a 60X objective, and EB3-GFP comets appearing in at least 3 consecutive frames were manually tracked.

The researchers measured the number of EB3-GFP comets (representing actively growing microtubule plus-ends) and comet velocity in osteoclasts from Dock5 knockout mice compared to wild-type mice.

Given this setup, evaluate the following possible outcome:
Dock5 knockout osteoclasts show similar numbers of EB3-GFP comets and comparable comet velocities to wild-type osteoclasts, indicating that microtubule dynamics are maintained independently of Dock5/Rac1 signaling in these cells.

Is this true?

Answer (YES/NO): NO